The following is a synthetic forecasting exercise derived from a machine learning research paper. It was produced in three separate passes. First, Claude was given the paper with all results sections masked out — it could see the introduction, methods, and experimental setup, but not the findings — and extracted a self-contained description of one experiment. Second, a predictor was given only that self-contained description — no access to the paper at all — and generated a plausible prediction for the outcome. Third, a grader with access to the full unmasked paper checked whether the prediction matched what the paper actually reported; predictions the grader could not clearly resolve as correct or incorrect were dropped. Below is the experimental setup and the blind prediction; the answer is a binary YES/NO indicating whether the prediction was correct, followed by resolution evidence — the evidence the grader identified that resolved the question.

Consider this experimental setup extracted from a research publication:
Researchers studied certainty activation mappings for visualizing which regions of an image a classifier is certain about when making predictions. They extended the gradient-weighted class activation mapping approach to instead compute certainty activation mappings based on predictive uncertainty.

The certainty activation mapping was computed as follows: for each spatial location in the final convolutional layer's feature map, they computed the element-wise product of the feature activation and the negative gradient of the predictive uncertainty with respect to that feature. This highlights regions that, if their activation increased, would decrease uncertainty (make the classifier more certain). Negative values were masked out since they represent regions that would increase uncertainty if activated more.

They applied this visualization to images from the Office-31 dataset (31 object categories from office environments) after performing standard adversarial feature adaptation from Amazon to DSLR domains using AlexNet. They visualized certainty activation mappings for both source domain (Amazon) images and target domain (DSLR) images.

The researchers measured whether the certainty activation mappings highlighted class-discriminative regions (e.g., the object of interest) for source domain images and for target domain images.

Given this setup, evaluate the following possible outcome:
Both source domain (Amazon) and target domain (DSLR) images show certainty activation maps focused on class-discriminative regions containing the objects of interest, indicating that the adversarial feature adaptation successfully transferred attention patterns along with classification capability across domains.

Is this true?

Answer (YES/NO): NO